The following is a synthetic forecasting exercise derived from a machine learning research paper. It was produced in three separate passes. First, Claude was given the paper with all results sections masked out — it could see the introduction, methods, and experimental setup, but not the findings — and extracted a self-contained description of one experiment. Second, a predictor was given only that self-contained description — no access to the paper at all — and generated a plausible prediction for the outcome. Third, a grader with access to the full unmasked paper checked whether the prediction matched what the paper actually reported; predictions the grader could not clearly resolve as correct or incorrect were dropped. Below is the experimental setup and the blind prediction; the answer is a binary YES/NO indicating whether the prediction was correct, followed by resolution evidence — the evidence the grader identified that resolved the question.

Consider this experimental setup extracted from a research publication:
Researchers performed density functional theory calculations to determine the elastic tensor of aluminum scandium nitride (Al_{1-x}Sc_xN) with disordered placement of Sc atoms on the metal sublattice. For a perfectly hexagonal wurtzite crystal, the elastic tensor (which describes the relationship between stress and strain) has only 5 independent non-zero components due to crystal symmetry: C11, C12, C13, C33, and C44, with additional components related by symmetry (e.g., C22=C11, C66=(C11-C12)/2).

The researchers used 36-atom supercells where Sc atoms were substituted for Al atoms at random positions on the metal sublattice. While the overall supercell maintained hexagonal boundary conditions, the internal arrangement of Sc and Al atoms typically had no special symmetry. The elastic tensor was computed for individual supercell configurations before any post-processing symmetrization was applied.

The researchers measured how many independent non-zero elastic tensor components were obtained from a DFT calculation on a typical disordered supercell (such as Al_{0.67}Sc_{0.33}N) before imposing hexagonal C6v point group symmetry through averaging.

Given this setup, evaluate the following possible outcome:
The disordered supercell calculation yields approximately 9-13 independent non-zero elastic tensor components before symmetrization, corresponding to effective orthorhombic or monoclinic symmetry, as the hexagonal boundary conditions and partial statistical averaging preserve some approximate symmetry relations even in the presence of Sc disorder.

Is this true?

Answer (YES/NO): NO